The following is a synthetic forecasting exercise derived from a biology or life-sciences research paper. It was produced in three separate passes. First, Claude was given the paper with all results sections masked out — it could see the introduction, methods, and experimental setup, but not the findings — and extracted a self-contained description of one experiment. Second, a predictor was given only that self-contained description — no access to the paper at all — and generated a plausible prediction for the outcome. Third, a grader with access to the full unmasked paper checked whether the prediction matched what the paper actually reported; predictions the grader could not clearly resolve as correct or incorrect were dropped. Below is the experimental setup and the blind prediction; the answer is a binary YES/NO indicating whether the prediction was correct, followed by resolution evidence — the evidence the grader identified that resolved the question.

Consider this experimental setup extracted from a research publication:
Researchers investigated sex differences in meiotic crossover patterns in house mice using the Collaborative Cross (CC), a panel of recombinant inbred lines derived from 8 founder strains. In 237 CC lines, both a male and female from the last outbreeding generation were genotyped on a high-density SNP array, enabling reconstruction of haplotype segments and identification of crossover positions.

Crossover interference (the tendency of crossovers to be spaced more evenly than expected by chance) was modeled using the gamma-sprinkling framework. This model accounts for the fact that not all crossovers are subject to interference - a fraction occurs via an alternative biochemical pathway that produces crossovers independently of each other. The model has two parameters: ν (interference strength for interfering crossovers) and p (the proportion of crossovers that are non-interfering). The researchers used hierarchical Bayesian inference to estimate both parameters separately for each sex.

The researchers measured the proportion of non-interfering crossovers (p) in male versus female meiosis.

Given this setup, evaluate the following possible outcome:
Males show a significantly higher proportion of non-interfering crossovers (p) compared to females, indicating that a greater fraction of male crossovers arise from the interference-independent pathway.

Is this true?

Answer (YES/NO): YES